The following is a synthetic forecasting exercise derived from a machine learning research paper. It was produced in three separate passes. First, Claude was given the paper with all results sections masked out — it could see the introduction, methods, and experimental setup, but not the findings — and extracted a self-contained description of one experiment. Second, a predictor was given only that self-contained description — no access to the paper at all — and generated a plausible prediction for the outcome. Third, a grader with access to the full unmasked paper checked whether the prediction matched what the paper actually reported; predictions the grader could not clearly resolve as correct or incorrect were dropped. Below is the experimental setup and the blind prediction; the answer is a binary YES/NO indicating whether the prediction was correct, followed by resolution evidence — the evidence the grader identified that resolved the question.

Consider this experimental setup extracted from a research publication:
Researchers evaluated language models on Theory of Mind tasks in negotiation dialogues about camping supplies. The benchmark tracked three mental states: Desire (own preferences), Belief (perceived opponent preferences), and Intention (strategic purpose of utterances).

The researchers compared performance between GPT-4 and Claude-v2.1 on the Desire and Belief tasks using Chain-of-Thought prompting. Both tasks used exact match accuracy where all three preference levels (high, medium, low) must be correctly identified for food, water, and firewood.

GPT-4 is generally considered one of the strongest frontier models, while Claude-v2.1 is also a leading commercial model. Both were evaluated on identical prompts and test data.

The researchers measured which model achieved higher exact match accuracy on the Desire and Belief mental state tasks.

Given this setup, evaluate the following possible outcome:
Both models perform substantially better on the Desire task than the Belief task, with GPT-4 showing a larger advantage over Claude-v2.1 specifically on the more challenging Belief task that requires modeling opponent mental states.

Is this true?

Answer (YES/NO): YES